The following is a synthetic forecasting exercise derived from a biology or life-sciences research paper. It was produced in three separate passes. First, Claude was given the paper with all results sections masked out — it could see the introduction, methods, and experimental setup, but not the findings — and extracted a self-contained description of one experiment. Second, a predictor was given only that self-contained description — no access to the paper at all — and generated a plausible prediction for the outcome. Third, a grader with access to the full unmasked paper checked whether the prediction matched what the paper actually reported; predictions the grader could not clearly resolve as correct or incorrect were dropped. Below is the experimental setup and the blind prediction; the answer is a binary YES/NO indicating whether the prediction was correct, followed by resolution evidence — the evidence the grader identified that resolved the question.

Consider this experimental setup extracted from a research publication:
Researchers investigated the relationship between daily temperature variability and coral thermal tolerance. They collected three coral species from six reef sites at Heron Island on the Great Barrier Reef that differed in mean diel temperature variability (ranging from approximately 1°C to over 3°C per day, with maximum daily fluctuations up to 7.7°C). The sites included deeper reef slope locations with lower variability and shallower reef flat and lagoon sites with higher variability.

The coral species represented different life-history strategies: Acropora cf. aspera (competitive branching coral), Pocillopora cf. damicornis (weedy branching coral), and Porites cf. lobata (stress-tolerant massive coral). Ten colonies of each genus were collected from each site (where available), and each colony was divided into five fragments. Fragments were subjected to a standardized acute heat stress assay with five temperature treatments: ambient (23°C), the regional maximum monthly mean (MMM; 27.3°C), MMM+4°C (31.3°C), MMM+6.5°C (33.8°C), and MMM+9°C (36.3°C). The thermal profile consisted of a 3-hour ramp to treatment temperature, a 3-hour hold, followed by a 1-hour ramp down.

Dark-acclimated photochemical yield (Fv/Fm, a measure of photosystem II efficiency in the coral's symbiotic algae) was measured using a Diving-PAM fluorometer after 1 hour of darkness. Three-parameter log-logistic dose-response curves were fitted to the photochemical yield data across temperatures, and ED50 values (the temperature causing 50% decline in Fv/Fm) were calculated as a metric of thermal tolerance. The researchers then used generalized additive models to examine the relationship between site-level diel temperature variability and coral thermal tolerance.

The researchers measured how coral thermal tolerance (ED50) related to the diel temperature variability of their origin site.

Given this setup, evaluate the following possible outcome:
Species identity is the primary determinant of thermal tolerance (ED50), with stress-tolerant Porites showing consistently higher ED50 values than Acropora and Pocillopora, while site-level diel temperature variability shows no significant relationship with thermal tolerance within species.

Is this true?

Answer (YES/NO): NO